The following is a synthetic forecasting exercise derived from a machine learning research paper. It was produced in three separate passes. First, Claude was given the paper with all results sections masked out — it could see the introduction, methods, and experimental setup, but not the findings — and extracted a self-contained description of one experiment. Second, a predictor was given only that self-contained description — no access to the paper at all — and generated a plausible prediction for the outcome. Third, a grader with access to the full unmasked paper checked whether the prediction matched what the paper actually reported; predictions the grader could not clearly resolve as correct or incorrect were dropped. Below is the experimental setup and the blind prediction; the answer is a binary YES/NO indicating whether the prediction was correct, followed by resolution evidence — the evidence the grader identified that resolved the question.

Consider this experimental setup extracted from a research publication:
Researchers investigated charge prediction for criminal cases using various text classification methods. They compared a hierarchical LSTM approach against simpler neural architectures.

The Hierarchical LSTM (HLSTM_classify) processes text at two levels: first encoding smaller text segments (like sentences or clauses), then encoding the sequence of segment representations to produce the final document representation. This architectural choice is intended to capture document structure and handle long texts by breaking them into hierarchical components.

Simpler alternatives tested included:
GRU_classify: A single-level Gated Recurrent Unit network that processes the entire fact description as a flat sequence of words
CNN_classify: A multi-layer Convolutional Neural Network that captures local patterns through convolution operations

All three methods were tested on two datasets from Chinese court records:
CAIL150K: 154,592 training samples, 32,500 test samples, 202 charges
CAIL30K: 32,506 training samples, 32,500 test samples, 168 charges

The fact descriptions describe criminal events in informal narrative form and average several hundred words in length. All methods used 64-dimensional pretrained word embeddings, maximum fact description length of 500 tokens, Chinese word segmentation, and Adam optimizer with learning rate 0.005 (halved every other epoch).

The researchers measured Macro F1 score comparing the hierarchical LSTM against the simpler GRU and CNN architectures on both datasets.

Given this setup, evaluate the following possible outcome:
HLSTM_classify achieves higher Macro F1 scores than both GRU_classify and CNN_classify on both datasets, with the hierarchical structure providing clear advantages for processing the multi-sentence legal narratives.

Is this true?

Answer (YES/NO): NO